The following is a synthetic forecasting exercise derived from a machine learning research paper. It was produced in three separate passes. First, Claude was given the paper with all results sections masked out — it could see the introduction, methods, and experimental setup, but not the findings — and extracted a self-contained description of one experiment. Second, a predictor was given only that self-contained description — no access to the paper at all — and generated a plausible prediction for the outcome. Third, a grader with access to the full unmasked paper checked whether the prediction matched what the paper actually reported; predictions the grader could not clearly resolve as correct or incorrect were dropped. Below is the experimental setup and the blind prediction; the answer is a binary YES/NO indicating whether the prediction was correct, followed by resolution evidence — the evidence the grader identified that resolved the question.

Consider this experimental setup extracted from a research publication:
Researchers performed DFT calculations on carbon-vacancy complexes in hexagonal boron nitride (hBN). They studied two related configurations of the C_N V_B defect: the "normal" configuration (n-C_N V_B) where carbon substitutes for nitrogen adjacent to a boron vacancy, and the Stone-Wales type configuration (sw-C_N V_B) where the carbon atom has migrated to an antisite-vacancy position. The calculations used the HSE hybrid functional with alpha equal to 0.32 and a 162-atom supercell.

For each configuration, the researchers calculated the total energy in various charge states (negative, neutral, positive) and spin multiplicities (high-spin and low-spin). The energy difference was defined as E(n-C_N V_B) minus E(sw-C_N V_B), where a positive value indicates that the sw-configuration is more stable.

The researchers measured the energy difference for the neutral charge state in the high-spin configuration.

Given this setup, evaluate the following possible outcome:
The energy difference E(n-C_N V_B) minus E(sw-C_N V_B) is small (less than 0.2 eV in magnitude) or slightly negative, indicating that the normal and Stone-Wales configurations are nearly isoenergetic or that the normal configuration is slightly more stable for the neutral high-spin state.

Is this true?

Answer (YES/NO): NO